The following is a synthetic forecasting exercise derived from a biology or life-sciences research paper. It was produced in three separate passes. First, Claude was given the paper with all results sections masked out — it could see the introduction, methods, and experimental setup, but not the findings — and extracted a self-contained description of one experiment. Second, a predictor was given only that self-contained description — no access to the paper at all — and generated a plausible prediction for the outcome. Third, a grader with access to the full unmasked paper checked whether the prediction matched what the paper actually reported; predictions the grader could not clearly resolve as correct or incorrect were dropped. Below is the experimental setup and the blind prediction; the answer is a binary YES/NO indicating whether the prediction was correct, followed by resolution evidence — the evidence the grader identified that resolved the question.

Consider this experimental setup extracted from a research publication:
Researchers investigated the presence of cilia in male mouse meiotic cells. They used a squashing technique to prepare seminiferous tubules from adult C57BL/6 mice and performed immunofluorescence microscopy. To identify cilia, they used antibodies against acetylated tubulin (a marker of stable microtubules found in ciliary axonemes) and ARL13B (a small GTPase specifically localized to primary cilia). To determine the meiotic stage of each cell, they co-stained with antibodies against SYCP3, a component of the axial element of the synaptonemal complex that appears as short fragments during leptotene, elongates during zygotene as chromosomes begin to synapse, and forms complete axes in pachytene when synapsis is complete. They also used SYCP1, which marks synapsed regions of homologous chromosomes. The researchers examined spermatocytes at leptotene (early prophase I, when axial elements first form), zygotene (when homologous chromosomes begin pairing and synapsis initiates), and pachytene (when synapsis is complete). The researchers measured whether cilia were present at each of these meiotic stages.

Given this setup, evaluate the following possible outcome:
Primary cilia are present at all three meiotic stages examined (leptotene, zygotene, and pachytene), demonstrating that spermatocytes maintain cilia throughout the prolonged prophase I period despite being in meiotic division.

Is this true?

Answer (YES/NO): NO